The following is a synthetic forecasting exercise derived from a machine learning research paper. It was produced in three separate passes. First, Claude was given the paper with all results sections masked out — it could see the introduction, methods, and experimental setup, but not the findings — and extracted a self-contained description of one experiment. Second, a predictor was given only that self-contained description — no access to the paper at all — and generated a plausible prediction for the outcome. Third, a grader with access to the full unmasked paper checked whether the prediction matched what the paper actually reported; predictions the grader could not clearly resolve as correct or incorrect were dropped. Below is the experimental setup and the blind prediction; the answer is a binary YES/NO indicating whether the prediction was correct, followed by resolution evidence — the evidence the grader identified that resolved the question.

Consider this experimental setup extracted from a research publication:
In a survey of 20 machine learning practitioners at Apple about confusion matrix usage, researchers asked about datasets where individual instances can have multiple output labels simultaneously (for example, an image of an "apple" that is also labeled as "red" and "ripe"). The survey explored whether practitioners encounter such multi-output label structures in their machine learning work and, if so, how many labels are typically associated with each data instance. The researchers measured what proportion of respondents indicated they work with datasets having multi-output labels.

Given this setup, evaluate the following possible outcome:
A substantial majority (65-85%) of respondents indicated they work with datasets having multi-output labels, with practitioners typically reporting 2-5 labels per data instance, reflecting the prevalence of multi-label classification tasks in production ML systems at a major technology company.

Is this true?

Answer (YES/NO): NO